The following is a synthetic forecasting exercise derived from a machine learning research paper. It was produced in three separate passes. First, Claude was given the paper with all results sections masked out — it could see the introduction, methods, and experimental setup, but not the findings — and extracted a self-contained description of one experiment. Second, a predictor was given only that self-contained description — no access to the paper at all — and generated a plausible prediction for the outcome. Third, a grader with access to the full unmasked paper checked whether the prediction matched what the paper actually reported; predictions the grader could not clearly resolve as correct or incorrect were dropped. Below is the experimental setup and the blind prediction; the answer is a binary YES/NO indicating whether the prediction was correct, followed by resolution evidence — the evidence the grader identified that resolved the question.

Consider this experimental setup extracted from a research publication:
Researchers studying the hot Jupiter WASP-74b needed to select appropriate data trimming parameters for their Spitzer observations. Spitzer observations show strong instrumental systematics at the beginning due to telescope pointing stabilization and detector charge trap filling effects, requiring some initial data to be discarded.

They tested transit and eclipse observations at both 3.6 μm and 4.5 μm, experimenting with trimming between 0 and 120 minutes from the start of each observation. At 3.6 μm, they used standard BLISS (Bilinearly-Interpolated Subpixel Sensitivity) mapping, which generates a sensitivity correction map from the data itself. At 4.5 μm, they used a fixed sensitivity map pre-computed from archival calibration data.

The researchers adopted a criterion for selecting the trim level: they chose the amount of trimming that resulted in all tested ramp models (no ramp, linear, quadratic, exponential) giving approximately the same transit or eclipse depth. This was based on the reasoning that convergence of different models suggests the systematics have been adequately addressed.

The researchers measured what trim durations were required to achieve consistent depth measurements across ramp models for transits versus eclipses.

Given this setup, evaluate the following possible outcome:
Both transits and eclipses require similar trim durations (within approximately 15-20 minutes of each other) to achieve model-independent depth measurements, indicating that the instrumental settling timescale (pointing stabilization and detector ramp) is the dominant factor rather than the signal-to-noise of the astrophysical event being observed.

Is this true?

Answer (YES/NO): NO